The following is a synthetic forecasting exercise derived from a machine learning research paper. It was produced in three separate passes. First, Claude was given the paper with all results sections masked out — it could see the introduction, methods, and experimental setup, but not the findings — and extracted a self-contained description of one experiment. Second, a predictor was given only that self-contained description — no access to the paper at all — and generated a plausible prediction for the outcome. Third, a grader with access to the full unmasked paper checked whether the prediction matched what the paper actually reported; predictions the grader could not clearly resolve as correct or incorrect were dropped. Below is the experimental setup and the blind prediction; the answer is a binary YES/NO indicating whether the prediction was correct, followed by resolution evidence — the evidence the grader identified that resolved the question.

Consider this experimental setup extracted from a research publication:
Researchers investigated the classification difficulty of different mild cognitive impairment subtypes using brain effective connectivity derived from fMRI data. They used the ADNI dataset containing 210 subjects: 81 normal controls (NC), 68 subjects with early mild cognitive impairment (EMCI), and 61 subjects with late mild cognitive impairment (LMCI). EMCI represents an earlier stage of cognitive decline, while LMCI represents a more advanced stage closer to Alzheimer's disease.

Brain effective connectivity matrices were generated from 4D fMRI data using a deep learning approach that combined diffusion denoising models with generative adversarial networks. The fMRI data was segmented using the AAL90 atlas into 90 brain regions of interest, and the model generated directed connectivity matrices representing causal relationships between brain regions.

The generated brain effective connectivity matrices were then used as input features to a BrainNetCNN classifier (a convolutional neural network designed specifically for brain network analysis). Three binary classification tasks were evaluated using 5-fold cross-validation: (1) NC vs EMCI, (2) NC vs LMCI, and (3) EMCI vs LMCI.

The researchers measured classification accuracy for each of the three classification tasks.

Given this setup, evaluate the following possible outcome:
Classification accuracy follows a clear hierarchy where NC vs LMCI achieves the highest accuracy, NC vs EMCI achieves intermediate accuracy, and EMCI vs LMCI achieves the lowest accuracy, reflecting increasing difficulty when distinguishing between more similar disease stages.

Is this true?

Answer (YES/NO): NO